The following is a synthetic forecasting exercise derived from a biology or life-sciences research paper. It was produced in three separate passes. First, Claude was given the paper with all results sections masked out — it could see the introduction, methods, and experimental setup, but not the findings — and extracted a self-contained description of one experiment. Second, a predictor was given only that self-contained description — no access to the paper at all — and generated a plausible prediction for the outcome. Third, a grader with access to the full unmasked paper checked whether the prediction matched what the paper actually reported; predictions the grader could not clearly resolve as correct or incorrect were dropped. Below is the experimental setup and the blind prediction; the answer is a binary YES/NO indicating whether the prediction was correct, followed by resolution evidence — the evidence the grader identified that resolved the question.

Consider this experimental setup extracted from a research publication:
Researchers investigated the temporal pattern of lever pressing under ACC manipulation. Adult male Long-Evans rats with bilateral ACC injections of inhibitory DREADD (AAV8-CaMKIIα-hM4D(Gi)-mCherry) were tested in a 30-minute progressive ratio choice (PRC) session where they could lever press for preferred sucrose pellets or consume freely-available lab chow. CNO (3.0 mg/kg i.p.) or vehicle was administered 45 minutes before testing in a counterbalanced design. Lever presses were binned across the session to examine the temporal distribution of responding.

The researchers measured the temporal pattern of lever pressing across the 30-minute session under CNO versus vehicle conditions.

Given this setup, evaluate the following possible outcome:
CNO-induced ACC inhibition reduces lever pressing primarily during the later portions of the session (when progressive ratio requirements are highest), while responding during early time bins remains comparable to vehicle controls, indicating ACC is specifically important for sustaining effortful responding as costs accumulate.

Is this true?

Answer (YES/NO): NO